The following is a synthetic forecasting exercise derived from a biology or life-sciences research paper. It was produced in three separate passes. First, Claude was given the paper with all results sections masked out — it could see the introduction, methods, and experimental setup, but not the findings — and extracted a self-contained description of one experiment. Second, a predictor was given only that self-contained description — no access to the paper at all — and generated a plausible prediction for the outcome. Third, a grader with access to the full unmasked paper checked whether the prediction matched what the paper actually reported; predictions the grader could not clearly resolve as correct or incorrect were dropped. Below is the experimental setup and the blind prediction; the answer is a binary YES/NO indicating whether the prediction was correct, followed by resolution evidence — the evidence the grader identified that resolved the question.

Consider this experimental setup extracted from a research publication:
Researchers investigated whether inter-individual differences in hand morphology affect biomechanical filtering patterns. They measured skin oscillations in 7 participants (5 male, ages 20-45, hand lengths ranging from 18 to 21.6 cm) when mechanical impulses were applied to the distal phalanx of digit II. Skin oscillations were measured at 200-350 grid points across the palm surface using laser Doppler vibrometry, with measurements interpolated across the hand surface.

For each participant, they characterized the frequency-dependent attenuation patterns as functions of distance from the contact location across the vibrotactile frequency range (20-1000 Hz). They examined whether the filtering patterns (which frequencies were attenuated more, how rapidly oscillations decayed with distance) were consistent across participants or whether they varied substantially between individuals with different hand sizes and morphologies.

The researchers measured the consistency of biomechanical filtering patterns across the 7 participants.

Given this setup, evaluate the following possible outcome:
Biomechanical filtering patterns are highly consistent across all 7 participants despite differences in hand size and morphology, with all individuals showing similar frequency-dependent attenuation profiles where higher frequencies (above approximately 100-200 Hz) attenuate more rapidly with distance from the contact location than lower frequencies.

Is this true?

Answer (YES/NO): YES